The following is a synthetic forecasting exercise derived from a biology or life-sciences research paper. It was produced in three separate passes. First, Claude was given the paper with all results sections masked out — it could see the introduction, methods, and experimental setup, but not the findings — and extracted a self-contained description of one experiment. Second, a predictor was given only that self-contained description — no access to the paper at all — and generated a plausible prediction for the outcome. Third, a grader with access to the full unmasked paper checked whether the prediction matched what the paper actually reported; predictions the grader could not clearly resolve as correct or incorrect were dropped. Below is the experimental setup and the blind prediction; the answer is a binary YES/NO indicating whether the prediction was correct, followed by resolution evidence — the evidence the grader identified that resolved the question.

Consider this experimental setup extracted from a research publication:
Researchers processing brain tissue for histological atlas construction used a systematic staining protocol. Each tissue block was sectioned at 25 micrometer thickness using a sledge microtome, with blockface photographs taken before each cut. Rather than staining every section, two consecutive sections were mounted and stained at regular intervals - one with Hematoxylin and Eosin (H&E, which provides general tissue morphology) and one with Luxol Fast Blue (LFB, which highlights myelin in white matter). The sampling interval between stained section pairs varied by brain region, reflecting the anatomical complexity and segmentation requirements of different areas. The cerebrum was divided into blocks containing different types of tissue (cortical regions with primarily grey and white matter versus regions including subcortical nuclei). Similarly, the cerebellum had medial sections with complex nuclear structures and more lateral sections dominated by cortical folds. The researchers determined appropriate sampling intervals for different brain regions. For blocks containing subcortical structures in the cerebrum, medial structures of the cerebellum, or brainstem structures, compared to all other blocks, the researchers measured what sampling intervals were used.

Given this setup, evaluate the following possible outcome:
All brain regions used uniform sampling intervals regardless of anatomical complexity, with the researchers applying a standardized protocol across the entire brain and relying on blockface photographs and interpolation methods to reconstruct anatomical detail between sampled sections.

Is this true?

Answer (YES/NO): NO